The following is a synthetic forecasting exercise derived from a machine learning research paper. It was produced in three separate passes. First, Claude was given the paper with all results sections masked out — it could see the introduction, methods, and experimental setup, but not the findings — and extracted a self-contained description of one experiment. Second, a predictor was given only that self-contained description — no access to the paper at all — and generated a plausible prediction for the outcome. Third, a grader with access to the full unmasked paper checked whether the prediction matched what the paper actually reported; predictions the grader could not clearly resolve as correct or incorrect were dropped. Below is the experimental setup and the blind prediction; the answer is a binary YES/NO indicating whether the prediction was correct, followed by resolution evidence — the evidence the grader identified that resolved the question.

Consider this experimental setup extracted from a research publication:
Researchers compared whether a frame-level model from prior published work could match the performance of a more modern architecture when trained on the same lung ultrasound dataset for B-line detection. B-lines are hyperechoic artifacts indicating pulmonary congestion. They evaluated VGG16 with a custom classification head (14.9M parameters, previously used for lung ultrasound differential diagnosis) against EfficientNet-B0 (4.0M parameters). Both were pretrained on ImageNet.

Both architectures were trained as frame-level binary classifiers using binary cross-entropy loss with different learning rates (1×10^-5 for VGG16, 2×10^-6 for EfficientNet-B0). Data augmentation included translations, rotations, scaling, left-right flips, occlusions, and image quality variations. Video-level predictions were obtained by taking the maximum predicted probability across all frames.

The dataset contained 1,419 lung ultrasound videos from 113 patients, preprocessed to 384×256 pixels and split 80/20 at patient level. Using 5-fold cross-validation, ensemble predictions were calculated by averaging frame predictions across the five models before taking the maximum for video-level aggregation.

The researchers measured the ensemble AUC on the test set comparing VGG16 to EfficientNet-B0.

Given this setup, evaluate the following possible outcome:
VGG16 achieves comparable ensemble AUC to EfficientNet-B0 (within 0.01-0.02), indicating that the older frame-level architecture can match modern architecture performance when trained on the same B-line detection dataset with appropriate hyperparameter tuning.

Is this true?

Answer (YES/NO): NO